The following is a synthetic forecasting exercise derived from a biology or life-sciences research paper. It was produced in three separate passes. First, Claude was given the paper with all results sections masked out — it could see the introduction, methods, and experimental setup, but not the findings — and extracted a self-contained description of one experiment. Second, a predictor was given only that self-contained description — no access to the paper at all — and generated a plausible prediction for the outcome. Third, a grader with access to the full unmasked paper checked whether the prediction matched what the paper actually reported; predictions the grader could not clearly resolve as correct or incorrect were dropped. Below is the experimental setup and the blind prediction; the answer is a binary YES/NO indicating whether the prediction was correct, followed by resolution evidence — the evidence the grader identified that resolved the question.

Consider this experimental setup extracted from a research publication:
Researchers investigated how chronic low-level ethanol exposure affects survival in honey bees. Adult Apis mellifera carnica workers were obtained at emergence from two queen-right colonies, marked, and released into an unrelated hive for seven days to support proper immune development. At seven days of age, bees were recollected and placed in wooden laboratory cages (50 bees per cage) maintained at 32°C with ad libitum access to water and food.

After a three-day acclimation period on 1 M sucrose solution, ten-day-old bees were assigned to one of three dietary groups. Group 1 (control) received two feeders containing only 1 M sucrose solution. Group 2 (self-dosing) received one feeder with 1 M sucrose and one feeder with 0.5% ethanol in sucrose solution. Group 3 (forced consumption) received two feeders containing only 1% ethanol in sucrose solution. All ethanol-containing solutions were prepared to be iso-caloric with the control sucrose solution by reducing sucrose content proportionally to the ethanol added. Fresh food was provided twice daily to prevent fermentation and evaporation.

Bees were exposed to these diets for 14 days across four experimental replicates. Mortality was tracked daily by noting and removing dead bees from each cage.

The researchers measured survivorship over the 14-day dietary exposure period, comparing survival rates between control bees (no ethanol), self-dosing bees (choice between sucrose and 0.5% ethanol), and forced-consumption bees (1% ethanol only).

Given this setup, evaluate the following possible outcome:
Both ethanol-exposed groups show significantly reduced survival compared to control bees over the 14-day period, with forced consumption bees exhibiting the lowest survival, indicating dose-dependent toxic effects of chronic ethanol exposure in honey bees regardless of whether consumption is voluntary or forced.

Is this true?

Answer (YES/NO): NO